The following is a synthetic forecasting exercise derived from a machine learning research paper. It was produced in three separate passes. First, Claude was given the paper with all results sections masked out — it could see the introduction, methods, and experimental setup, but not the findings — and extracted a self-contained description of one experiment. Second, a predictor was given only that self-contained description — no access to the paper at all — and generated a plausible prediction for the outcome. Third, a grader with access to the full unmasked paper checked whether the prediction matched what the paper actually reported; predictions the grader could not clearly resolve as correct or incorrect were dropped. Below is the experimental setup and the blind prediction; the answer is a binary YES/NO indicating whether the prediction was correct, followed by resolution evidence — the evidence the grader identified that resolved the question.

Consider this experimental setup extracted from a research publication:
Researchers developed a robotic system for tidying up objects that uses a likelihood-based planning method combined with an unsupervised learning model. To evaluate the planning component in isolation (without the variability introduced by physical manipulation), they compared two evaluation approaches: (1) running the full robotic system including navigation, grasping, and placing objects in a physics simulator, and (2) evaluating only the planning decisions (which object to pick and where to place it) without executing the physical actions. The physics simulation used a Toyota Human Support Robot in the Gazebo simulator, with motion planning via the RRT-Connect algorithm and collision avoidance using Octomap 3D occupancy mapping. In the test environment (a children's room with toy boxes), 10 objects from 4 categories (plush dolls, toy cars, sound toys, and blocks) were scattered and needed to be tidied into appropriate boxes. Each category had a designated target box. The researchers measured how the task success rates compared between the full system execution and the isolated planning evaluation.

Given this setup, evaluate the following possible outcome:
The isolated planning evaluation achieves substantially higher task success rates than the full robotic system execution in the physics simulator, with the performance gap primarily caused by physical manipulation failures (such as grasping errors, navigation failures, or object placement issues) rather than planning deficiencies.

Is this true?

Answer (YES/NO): YES